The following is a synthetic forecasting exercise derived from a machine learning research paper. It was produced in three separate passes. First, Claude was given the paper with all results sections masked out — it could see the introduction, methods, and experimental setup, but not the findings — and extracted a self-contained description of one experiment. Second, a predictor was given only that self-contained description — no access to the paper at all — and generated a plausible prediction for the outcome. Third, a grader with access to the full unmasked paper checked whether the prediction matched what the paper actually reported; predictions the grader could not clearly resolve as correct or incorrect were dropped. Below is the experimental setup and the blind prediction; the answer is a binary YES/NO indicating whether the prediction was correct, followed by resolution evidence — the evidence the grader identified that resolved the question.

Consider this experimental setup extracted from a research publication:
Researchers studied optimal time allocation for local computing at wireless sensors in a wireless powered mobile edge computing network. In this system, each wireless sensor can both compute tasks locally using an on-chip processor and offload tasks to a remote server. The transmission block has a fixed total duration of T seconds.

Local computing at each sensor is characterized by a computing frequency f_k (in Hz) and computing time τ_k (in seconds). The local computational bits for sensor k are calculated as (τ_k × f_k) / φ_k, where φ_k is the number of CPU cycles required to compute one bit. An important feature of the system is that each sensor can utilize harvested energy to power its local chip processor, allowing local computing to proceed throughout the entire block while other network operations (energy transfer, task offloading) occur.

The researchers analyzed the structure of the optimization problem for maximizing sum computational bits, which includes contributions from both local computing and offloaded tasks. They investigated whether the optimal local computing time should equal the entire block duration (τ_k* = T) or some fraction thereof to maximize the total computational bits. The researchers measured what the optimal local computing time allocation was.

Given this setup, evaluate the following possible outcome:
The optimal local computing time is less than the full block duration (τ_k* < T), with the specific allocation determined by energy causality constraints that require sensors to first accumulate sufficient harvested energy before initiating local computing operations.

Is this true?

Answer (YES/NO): NO